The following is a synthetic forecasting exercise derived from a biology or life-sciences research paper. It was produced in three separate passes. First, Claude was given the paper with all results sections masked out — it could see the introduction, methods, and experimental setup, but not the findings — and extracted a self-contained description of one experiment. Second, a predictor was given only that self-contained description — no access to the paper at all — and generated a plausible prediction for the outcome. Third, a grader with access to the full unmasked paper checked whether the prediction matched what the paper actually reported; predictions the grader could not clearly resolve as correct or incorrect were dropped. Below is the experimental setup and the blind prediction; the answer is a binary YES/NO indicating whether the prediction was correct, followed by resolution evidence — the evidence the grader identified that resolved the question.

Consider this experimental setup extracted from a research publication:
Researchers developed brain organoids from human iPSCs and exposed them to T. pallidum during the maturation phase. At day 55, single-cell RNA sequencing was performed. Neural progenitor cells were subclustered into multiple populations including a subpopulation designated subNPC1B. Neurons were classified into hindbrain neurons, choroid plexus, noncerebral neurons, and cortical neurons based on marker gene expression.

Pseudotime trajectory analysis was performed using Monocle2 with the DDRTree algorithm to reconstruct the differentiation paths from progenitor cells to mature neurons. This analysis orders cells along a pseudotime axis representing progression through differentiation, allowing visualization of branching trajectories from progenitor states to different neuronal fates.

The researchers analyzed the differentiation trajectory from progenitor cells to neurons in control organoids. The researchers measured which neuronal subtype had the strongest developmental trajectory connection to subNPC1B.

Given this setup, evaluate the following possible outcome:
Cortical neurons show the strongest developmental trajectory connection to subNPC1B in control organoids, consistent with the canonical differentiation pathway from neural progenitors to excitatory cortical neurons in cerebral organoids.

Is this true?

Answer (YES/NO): NO